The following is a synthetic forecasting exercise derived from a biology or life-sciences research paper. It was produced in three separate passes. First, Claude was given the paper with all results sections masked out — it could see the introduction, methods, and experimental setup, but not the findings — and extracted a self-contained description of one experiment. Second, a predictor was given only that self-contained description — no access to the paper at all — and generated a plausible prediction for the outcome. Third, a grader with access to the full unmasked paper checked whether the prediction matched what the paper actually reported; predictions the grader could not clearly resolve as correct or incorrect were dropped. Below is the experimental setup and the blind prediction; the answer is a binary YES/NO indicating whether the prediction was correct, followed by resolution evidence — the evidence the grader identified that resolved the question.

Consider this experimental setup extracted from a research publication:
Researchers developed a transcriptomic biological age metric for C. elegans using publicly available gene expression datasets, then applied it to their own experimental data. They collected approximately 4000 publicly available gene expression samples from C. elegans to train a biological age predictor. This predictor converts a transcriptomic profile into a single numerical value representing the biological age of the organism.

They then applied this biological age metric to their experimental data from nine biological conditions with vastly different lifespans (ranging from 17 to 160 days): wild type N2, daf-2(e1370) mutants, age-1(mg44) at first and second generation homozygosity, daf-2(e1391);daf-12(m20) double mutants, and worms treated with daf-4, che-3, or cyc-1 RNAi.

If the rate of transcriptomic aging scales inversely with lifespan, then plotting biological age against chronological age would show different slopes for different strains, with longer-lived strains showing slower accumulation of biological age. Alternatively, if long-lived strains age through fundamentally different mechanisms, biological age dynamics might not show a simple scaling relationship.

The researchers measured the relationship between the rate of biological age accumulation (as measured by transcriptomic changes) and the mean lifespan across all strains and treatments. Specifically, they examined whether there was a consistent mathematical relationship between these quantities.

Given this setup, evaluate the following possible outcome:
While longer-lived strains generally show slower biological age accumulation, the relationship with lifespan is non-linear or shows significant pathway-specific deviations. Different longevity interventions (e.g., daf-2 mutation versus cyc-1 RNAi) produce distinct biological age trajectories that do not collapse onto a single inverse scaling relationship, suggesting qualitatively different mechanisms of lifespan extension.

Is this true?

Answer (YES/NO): NO